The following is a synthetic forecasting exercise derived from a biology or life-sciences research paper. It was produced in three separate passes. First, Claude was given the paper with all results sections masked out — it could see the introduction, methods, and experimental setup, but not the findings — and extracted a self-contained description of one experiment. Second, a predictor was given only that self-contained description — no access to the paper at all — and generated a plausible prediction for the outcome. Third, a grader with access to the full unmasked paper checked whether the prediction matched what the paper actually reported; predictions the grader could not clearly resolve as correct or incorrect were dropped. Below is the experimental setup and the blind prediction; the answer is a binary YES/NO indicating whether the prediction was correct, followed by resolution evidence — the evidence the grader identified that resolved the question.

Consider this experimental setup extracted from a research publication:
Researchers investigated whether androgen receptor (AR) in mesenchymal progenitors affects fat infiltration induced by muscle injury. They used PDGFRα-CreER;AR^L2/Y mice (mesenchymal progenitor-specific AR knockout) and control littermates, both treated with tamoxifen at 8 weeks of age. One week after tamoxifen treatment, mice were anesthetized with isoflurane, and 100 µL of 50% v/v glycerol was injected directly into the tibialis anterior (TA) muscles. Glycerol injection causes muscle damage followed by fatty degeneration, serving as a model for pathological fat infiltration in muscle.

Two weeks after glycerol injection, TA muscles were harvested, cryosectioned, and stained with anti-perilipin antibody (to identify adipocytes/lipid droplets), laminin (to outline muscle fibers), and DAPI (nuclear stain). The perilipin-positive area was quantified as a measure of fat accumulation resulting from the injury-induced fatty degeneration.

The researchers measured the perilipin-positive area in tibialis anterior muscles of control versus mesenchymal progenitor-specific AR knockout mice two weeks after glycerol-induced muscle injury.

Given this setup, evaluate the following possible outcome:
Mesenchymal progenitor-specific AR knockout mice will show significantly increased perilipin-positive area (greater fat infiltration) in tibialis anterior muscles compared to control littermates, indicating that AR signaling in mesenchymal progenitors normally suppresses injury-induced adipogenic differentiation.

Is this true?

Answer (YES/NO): NO